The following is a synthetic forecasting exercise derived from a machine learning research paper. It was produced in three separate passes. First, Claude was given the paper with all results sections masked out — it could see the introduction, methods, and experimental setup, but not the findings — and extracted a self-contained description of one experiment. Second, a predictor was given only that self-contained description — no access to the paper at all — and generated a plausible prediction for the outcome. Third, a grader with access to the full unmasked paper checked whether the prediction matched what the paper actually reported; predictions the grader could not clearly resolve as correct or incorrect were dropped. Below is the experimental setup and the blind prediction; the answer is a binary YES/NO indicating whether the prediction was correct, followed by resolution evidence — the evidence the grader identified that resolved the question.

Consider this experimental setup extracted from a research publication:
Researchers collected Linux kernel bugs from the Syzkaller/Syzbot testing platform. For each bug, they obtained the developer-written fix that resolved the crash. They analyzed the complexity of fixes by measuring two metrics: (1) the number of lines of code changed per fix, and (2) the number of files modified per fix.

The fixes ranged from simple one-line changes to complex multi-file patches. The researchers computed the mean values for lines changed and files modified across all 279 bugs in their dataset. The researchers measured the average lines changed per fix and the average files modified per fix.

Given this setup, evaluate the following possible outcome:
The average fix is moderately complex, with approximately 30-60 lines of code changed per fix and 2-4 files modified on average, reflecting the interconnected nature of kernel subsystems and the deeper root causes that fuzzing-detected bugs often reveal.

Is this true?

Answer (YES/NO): NO